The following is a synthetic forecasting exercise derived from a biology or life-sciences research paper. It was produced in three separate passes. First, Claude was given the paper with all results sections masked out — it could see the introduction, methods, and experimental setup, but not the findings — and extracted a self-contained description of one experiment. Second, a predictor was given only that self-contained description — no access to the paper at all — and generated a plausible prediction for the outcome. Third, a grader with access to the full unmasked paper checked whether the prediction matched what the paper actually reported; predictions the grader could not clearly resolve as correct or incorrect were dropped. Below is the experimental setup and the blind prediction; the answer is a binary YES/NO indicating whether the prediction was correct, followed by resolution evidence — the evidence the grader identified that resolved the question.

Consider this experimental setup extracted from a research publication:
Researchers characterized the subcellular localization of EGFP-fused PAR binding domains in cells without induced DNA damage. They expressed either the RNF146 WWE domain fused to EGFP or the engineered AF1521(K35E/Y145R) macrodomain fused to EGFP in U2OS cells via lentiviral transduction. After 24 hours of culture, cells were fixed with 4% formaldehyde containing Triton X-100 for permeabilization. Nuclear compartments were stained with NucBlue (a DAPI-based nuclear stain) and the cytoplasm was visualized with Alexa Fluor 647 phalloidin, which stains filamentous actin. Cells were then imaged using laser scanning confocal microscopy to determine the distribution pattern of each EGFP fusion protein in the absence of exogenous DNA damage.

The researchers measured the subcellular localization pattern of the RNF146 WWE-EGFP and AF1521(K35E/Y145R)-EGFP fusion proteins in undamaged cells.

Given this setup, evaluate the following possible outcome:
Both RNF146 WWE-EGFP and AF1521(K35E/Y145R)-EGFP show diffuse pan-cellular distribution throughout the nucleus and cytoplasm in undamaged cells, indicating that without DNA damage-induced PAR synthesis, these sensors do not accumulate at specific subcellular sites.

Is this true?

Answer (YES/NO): YES